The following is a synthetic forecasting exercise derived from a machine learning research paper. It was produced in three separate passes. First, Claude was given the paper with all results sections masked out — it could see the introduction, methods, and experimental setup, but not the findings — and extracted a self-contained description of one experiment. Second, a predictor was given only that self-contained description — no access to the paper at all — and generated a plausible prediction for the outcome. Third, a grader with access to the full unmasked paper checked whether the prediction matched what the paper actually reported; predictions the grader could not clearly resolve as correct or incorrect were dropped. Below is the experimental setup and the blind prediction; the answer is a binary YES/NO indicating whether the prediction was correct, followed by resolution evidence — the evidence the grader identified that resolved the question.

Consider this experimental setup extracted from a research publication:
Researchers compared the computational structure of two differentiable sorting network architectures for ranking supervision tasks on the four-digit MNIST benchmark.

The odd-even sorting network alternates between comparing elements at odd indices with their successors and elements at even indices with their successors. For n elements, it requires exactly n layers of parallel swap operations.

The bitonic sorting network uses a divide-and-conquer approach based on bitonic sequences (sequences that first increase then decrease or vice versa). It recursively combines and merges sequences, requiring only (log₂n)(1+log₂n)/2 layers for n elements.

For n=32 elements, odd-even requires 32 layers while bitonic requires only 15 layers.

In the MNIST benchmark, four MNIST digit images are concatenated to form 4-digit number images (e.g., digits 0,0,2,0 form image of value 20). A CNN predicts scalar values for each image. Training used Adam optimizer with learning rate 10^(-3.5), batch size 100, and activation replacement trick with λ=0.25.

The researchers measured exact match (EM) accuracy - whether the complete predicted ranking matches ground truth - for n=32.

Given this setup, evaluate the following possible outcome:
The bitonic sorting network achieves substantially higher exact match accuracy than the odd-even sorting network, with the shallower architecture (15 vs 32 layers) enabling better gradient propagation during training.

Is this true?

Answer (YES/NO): NO